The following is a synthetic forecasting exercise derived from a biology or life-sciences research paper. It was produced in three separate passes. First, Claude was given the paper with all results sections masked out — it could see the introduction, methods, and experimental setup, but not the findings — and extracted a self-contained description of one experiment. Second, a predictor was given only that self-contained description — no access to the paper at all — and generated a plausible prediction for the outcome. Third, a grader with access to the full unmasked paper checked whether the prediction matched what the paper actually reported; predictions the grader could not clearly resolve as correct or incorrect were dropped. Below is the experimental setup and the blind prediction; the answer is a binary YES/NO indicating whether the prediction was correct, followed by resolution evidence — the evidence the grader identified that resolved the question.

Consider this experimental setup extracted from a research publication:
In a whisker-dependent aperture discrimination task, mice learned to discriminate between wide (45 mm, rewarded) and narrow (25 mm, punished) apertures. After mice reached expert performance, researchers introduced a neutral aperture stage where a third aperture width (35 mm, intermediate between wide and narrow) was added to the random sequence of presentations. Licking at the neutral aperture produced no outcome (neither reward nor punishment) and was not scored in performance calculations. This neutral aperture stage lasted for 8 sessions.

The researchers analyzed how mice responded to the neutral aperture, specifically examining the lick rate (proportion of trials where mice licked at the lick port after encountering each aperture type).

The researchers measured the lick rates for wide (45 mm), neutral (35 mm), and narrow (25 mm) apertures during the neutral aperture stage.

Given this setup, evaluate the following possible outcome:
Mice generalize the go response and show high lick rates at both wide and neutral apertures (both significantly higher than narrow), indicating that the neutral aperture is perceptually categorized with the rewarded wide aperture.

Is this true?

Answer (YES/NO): NO